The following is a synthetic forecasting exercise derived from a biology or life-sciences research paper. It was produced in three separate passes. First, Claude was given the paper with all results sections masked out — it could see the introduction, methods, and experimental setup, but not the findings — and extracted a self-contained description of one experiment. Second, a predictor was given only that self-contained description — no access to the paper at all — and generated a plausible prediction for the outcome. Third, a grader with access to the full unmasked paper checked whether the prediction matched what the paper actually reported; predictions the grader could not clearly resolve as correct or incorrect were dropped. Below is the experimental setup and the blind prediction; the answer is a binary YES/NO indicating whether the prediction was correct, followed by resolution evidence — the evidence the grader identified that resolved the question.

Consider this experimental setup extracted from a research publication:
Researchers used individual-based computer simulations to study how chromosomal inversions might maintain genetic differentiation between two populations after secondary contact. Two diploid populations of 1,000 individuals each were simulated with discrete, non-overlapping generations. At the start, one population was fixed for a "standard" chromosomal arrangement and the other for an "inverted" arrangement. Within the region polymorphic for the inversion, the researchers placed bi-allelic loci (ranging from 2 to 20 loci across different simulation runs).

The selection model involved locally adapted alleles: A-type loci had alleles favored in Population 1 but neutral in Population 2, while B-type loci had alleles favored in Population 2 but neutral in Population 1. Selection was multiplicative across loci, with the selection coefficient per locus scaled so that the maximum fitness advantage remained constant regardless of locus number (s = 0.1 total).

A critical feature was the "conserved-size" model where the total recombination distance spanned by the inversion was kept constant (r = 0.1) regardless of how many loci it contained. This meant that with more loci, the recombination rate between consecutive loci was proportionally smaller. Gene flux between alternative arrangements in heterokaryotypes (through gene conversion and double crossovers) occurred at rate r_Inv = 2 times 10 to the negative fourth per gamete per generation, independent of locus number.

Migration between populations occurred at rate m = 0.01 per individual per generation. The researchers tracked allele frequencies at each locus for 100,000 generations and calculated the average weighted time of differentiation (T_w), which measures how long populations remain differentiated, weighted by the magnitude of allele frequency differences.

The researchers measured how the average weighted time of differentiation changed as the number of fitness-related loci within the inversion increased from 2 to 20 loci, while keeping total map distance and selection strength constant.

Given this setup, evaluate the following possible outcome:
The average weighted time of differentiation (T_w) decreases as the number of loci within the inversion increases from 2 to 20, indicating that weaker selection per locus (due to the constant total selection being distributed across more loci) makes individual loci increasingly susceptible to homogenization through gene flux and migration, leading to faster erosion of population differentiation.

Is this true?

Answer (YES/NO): NO